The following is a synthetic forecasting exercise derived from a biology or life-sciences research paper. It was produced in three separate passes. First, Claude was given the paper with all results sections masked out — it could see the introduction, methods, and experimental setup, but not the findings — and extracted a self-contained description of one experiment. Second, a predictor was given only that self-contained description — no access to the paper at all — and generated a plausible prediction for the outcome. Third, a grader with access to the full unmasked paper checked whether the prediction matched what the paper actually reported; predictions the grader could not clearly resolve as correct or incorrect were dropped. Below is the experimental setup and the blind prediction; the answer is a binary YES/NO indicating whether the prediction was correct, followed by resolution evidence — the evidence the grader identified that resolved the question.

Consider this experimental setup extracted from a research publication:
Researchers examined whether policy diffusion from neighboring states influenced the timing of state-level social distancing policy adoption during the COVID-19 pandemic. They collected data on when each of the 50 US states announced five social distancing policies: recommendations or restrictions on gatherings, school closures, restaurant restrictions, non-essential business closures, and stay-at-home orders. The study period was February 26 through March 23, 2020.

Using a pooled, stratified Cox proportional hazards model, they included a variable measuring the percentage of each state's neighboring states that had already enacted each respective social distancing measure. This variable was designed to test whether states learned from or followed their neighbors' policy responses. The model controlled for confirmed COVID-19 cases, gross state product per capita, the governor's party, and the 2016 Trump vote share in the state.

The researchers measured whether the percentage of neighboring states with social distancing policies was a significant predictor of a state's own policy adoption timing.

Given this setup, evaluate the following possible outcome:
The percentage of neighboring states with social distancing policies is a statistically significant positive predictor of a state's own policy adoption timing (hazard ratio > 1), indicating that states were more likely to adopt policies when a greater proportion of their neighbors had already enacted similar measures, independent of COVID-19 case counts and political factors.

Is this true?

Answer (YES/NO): YES